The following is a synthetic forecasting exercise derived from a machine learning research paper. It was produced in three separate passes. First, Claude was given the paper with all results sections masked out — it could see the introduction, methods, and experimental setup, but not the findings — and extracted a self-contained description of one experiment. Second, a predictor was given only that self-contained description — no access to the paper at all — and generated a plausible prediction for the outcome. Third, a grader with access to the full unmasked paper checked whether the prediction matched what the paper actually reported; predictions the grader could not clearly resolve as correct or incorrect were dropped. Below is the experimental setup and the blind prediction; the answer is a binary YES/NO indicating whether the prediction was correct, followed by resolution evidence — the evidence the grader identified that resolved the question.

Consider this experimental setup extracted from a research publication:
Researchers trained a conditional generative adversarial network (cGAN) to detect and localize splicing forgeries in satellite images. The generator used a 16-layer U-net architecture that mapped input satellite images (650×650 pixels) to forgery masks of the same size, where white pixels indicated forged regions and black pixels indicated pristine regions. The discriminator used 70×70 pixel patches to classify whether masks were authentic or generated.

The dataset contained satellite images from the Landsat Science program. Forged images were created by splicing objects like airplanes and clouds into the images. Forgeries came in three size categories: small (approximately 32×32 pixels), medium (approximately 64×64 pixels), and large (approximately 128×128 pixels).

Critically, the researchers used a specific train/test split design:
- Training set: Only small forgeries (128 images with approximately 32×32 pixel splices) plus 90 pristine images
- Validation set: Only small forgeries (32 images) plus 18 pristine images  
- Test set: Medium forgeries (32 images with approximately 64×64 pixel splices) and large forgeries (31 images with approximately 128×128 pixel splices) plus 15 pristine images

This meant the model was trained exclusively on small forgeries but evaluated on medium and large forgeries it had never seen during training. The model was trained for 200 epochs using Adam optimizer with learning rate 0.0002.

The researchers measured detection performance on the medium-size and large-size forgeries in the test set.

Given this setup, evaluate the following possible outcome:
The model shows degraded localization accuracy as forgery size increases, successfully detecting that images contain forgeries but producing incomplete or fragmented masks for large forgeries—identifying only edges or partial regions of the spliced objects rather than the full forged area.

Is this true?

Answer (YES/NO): NO